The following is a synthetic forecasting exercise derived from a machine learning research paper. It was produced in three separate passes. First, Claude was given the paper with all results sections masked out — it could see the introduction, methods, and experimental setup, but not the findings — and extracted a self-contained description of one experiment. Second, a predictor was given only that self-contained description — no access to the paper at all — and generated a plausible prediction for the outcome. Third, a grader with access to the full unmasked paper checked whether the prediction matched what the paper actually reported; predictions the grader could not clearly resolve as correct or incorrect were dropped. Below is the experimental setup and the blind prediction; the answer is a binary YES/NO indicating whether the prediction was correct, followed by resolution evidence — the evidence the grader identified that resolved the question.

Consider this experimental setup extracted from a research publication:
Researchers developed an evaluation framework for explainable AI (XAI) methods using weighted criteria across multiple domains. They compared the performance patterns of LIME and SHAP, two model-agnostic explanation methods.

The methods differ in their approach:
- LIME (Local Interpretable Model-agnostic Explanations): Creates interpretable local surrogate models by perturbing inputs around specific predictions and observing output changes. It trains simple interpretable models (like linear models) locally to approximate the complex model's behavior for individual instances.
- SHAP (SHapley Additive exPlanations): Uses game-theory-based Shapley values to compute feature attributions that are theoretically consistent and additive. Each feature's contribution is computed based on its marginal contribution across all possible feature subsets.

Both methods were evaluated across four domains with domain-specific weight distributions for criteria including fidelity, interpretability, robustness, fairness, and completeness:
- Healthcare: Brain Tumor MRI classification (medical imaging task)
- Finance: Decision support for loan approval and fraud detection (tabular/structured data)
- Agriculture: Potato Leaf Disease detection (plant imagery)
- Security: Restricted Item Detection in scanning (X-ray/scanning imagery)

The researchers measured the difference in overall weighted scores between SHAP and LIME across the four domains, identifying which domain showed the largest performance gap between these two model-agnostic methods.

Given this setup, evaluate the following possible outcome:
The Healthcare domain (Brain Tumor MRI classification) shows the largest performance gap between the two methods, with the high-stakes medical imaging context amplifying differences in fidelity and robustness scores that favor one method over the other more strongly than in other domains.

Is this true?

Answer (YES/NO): NO